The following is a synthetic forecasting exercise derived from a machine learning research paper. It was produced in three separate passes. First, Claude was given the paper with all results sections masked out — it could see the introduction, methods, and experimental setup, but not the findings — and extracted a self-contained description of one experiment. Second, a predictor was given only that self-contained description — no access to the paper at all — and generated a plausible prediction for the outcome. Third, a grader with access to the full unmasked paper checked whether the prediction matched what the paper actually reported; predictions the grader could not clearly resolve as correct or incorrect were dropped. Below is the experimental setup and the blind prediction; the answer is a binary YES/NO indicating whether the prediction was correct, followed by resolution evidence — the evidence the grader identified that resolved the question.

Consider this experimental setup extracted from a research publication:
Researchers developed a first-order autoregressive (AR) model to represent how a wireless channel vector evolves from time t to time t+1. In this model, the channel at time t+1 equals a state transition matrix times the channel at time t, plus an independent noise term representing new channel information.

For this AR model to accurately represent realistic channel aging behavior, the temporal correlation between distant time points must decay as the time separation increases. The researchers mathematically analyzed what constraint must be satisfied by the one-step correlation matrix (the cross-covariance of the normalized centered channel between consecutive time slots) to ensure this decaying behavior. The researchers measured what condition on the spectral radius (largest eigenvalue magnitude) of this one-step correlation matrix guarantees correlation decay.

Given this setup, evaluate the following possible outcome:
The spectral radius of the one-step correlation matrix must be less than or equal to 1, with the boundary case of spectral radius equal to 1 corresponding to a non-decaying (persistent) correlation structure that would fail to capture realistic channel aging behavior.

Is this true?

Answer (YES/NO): NO